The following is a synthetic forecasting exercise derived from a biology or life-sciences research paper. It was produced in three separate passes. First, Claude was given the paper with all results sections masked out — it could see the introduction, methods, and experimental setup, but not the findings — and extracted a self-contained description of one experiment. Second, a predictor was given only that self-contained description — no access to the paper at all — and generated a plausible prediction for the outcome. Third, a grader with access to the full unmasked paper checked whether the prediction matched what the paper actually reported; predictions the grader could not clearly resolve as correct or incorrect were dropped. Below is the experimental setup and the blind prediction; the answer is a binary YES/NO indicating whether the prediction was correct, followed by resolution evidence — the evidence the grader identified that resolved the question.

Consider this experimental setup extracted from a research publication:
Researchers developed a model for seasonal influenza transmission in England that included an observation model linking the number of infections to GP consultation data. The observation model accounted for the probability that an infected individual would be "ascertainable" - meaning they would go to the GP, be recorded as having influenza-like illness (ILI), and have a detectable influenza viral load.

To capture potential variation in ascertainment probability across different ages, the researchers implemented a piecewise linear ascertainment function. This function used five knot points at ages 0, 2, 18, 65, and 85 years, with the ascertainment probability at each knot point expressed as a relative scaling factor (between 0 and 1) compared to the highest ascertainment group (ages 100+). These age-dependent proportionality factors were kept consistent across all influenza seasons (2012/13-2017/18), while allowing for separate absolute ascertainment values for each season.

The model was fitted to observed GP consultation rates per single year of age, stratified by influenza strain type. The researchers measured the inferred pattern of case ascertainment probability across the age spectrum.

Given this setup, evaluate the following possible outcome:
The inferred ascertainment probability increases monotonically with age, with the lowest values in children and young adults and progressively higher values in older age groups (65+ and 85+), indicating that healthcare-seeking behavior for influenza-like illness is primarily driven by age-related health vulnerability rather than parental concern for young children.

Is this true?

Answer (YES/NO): NO